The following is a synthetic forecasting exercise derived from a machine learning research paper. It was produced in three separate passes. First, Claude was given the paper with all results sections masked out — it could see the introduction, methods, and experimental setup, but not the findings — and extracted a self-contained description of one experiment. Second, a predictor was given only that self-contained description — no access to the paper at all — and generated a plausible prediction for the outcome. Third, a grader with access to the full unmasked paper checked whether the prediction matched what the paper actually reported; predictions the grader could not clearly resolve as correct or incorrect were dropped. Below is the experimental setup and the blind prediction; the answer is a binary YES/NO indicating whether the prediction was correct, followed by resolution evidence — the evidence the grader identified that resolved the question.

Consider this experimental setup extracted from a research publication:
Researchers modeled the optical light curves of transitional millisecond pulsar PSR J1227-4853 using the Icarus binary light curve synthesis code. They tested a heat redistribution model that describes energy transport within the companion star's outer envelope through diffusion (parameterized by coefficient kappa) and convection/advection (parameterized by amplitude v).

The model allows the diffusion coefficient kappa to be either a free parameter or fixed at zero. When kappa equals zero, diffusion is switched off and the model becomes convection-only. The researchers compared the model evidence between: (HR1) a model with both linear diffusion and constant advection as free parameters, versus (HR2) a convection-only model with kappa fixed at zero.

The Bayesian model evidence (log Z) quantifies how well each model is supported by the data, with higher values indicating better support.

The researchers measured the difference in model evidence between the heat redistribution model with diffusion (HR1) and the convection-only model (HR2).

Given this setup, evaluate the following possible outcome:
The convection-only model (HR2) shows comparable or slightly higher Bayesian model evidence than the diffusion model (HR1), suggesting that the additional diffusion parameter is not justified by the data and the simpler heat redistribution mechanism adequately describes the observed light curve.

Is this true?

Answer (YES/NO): YES